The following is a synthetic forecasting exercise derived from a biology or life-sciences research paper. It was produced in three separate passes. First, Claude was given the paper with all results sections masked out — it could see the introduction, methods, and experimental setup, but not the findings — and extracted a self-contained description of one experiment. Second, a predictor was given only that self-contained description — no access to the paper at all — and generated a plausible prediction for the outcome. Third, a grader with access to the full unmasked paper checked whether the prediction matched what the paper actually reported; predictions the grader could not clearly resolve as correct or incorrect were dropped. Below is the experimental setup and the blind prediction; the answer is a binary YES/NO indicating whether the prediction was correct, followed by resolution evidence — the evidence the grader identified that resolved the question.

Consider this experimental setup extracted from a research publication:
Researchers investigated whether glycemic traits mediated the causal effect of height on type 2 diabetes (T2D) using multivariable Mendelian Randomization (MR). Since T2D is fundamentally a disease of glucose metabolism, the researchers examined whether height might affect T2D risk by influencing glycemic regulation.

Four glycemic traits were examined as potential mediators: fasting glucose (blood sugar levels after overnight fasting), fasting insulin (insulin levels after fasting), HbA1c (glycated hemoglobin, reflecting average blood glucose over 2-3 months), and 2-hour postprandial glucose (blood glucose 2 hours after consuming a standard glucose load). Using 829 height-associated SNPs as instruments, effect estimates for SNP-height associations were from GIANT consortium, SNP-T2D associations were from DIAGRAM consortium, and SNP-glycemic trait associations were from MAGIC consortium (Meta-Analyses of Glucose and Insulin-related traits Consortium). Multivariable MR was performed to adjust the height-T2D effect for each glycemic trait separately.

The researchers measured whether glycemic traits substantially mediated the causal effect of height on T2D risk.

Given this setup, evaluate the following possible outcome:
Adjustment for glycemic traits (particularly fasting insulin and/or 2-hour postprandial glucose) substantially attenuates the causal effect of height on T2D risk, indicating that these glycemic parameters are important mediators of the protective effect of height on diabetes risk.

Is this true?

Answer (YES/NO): NO